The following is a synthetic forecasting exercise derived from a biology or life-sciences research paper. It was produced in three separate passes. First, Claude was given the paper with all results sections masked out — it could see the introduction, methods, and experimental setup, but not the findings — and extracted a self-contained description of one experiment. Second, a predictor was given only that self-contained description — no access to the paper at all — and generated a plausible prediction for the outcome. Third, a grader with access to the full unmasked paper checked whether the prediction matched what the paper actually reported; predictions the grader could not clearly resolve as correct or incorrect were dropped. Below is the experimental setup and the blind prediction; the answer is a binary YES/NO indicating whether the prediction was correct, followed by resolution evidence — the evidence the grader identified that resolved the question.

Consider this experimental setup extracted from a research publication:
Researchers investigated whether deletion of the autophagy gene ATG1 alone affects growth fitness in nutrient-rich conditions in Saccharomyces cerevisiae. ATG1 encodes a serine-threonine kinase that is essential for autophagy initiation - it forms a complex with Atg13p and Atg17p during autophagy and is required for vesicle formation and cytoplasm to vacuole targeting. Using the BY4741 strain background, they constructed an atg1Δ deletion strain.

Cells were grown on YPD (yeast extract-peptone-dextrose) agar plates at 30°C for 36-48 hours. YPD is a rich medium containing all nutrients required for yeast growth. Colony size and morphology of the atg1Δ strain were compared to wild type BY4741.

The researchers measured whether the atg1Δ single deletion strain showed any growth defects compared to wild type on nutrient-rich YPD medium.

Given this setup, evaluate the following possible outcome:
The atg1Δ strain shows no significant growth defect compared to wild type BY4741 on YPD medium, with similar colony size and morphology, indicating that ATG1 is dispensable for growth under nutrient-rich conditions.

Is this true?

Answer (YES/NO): YES